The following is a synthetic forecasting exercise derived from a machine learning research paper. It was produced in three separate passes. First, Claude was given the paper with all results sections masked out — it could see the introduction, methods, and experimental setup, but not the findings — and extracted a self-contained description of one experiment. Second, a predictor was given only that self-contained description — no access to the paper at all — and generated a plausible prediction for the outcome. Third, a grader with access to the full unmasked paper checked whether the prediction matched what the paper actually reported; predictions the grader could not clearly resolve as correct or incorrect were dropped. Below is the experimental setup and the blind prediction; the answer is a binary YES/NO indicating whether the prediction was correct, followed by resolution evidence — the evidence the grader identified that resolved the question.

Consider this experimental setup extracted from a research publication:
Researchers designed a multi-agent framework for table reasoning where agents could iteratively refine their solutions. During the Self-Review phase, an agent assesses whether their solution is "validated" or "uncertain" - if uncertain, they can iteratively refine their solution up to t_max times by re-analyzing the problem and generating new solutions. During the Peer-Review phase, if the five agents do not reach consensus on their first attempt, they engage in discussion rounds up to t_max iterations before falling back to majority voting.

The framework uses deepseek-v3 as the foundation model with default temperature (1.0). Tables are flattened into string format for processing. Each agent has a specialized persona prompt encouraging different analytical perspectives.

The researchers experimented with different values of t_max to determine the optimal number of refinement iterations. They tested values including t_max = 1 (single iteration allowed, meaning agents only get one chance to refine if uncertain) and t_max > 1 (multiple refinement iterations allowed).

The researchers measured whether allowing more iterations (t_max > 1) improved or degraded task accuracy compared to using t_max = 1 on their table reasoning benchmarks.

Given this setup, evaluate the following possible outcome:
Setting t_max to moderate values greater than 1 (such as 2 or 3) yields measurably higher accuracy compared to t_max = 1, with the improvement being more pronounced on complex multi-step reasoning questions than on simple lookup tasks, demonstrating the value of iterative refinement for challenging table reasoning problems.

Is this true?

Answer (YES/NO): NO